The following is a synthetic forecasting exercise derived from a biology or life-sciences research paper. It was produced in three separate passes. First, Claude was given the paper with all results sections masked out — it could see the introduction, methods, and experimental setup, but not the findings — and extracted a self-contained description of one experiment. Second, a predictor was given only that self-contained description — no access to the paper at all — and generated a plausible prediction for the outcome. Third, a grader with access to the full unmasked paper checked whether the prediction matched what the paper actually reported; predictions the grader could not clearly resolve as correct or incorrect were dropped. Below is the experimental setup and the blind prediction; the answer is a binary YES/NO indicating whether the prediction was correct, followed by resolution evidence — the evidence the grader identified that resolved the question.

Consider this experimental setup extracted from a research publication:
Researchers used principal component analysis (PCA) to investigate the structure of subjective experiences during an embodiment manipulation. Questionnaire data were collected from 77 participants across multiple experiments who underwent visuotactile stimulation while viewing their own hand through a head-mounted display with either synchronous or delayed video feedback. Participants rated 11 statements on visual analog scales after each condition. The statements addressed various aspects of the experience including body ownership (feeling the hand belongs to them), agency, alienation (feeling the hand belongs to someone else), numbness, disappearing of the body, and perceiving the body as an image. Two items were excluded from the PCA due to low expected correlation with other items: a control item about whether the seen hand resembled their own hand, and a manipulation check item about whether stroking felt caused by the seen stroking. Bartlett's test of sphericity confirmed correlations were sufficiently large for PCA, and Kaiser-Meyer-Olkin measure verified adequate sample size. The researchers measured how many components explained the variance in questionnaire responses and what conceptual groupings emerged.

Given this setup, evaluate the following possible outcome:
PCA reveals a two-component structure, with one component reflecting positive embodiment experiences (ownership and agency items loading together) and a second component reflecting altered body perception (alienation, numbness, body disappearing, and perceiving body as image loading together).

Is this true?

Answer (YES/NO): NO